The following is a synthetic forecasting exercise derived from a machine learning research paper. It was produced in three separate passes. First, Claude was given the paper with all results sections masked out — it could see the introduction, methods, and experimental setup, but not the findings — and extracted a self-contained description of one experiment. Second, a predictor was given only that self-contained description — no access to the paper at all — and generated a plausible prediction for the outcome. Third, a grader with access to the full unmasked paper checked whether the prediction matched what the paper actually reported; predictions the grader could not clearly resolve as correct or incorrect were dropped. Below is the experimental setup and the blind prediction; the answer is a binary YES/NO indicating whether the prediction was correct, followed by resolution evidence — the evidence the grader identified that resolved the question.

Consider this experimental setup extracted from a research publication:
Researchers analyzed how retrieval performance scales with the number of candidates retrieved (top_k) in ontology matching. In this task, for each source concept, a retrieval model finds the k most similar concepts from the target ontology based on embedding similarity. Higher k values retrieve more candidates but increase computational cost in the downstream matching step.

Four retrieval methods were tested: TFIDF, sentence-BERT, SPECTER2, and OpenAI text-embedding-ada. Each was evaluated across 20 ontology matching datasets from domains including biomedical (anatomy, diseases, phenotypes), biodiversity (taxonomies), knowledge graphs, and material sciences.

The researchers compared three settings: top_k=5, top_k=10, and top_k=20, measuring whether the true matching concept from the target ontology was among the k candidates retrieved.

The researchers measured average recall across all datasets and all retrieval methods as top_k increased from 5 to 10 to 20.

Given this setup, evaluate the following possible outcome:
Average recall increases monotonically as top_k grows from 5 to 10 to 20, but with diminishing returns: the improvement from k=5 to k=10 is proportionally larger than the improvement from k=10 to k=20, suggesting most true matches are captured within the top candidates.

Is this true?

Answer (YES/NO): YES